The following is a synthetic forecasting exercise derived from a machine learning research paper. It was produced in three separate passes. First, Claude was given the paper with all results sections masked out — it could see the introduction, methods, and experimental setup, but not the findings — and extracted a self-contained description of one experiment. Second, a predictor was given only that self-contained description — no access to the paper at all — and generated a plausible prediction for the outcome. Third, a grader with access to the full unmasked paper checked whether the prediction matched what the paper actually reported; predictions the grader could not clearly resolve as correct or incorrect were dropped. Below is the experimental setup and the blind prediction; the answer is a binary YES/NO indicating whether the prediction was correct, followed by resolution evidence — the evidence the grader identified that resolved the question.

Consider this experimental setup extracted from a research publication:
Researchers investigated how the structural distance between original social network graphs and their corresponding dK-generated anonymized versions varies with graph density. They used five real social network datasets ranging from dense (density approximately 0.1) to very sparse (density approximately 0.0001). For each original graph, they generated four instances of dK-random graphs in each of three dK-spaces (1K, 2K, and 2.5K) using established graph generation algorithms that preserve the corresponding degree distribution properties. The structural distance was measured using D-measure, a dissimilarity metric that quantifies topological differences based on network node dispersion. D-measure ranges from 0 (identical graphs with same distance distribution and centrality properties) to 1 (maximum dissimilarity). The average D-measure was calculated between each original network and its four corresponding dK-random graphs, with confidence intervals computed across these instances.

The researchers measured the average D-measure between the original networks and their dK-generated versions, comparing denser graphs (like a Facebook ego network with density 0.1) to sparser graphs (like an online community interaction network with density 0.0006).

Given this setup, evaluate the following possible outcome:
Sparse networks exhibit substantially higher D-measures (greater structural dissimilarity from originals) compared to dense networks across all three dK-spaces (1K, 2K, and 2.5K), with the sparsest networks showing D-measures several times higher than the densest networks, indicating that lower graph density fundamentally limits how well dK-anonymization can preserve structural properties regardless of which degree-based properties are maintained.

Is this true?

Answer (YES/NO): NO